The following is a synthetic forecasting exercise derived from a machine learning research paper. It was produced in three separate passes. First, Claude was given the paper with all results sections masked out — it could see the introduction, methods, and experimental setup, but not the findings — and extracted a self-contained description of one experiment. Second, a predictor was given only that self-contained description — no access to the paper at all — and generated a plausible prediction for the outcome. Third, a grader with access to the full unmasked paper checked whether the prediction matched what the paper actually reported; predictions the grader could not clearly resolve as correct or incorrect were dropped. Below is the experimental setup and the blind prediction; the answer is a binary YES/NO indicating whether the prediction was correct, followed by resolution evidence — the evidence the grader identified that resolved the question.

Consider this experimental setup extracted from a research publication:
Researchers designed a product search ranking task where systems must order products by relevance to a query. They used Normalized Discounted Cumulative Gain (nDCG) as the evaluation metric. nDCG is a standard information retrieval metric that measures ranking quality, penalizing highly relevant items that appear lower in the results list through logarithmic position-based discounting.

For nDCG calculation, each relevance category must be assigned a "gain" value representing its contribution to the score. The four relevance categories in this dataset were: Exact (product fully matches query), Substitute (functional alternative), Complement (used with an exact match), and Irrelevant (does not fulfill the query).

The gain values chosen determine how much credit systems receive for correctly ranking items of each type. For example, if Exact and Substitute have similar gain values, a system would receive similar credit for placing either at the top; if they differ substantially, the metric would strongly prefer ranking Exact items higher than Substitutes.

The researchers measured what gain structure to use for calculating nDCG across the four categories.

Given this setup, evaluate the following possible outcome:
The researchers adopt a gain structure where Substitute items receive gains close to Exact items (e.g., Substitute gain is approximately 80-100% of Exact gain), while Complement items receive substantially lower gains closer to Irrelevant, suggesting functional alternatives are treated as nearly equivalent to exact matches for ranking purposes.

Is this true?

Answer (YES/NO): NO